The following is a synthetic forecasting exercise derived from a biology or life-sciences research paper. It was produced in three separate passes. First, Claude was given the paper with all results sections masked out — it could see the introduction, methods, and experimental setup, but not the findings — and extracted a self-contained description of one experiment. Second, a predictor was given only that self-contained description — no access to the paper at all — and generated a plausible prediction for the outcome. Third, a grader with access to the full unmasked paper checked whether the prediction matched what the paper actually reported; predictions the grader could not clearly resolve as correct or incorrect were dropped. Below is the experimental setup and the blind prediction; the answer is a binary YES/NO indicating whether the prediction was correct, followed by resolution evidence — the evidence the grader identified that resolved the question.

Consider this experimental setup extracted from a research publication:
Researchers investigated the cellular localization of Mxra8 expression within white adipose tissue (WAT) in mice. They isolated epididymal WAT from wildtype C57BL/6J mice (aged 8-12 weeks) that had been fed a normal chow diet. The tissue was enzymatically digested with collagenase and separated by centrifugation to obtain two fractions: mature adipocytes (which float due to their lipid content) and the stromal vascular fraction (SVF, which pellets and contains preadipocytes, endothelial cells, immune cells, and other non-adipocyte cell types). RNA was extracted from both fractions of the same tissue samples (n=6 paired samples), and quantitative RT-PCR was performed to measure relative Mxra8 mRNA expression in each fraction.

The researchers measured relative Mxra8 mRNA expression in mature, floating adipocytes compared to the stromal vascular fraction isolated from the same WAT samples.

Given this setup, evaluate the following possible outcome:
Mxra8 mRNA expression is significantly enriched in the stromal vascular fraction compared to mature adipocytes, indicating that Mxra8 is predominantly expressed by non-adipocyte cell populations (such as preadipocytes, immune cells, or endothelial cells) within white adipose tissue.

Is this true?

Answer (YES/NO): YES